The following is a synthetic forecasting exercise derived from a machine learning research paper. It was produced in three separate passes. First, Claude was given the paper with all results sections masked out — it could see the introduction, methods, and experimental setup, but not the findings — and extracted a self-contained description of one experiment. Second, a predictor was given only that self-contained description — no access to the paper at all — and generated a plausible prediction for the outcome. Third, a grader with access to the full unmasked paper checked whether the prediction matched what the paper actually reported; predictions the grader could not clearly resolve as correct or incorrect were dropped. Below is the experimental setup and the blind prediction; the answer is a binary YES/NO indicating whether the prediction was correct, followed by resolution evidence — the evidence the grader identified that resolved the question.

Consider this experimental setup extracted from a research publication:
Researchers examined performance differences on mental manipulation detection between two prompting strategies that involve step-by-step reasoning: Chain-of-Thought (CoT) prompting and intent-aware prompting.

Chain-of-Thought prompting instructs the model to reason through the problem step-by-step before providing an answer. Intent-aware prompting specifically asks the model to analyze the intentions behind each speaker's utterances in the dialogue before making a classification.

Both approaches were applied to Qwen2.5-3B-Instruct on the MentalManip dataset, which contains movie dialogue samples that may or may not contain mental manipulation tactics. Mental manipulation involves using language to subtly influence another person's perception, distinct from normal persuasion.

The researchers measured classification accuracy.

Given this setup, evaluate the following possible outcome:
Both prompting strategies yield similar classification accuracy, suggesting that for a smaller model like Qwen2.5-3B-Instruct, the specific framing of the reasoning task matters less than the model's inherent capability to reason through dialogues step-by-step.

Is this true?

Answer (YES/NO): NO